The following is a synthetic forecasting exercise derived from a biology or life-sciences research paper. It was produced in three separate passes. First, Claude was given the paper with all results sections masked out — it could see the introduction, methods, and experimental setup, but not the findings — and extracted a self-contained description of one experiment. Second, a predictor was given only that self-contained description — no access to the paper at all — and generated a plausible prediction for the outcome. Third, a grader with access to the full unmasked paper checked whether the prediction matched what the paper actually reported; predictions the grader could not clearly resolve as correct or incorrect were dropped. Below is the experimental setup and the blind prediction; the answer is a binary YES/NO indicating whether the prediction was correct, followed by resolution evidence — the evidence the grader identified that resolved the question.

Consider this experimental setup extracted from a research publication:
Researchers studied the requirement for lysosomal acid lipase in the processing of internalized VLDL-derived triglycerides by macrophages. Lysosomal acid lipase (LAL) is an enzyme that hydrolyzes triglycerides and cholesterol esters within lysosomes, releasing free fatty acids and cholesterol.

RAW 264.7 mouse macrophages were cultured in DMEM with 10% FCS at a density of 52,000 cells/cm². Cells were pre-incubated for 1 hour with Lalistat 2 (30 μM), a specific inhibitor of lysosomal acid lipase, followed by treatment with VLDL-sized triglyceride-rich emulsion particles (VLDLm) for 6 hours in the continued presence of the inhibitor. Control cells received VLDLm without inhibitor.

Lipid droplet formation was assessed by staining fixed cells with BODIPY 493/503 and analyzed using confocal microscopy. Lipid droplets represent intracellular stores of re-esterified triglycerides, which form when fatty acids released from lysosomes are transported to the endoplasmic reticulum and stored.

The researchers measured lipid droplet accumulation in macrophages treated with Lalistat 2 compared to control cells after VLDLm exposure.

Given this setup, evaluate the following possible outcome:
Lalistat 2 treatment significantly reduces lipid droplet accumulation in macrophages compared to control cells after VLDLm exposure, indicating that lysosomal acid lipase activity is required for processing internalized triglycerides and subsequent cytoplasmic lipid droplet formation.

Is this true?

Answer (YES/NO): NO